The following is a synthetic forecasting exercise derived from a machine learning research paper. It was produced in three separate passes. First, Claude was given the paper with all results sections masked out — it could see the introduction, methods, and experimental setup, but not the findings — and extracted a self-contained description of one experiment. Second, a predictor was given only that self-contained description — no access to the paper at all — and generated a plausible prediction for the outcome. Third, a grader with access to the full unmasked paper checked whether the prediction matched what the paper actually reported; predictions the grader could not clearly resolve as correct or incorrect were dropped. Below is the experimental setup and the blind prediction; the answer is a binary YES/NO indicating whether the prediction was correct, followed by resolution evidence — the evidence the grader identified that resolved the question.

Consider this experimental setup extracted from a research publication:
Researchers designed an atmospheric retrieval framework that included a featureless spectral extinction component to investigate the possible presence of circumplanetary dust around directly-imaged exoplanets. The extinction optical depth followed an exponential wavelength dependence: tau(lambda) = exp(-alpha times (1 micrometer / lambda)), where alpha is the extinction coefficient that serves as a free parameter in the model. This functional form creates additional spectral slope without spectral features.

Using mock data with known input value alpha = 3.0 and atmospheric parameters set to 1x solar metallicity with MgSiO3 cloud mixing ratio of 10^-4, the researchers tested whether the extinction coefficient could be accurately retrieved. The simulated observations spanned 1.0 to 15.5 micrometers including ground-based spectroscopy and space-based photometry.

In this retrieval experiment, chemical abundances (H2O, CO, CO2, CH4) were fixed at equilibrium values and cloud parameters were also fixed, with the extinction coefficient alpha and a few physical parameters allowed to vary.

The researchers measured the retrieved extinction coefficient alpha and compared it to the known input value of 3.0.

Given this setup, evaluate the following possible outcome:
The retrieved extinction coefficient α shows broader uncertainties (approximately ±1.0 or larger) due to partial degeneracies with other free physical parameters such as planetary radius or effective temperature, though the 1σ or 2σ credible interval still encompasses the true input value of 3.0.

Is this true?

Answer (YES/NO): NO